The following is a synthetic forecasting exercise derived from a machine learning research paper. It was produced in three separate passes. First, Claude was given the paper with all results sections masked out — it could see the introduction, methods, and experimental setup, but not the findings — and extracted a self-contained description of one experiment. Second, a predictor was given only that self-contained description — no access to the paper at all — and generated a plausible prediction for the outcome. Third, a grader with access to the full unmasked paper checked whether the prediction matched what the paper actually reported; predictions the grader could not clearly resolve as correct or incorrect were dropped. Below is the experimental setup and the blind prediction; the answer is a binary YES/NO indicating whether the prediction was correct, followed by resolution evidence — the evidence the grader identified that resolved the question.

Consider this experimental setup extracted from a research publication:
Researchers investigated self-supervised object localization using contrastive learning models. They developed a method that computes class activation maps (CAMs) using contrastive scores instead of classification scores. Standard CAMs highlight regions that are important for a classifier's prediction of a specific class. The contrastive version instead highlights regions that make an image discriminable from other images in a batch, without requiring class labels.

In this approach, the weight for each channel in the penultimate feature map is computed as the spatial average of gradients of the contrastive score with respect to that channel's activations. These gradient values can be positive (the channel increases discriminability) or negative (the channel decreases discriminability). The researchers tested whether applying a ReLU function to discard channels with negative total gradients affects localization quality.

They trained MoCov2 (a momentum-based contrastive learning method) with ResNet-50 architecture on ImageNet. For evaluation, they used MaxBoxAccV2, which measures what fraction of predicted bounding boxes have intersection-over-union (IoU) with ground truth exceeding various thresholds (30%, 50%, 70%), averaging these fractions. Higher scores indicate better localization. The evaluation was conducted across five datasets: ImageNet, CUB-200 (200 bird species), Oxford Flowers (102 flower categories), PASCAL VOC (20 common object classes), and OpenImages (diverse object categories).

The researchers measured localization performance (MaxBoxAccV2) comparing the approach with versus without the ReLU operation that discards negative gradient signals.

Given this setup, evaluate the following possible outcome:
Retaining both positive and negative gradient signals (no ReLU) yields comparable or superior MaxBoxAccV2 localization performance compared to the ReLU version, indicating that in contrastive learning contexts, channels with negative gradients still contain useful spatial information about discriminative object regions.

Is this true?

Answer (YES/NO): NO